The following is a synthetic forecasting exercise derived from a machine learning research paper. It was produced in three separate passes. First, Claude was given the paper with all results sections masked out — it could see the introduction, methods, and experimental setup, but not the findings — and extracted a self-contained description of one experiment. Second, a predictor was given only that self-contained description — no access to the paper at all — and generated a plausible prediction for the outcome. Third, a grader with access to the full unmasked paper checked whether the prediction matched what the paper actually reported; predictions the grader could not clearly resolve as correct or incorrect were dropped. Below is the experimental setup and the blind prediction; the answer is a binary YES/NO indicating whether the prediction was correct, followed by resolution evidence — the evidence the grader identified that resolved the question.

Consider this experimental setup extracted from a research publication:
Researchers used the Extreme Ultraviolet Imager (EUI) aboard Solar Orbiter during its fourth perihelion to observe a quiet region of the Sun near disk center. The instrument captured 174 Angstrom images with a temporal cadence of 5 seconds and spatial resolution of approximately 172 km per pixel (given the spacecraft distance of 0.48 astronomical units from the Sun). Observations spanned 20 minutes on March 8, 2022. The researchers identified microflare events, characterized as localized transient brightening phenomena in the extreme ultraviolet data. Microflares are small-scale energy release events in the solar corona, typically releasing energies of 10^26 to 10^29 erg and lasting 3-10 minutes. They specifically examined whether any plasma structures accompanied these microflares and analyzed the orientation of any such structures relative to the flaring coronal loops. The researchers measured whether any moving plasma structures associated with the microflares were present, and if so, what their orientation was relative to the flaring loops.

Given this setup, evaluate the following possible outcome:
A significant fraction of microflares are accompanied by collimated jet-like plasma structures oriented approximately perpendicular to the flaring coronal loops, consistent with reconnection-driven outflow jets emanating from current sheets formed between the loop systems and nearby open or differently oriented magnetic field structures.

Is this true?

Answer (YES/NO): NO